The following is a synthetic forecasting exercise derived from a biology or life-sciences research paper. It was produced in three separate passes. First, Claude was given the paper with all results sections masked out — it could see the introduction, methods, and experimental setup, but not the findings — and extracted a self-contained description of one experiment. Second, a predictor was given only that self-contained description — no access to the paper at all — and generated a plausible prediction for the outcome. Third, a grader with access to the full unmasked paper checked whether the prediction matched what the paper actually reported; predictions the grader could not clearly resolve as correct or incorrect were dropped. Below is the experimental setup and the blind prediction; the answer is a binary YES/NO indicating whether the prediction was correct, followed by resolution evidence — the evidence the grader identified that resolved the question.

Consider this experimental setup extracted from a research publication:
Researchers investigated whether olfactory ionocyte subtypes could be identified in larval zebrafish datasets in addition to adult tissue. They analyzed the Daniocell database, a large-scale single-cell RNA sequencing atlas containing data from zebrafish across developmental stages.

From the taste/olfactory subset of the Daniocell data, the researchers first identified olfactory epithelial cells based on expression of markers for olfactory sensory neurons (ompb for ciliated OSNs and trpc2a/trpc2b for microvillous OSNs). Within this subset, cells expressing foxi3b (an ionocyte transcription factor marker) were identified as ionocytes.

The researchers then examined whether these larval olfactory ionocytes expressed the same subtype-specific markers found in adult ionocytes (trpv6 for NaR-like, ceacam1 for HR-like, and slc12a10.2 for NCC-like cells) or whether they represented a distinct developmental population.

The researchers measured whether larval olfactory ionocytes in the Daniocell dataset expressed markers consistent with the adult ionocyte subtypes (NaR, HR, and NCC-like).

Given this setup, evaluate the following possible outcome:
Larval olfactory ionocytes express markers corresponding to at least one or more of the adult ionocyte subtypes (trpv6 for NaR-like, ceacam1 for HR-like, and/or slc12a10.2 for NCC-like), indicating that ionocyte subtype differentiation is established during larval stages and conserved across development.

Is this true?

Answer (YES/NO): YES